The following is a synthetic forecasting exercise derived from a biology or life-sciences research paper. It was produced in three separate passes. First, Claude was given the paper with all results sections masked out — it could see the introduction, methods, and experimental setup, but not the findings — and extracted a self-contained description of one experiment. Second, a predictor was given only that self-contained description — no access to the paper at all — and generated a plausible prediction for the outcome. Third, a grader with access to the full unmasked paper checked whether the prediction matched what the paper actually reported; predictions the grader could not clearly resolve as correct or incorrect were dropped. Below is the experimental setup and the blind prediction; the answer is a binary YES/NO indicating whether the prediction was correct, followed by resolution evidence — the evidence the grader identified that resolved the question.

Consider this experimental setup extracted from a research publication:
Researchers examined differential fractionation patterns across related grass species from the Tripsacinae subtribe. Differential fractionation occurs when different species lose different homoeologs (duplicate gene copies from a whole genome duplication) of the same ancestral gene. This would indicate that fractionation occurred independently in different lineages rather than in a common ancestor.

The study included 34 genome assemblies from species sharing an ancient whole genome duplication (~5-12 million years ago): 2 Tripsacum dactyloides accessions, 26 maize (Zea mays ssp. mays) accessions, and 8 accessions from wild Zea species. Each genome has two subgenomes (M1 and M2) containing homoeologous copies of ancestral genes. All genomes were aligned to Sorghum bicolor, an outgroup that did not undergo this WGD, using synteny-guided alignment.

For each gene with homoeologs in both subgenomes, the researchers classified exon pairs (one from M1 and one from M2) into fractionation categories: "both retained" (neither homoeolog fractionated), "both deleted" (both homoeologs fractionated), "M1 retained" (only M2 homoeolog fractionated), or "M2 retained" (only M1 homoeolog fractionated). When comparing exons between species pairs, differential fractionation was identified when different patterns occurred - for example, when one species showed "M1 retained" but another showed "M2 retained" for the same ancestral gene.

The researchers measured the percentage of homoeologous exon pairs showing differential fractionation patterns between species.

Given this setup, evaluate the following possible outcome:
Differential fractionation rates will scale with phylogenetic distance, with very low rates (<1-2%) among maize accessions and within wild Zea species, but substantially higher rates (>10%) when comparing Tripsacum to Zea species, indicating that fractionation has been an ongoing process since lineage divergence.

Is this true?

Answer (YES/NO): NO